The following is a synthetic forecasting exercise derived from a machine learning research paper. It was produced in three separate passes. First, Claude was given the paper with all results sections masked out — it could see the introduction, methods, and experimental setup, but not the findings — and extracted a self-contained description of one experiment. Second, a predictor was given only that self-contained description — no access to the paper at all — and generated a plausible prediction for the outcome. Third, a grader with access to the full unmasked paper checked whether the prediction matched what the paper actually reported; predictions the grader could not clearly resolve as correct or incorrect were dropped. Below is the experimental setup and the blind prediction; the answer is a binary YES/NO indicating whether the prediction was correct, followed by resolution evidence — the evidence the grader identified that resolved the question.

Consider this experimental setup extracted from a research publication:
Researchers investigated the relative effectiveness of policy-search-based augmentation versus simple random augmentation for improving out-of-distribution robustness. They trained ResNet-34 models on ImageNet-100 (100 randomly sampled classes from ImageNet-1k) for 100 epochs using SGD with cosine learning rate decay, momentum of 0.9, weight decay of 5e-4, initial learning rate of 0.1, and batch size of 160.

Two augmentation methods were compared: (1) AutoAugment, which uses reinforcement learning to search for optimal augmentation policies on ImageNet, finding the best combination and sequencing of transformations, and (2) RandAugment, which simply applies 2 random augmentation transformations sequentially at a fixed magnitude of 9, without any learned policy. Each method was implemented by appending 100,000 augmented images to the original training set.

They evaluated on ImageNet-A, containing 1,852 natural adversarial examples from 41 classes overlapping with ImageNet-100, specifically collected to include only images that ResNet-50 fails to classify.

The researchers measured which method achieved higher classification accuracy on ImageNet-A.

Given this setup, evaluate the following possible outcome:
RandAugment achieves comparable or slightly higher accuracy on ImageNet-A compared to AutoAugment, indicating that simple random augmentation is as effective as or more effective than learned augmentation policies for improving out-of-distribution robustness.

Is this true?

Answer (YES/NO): YES